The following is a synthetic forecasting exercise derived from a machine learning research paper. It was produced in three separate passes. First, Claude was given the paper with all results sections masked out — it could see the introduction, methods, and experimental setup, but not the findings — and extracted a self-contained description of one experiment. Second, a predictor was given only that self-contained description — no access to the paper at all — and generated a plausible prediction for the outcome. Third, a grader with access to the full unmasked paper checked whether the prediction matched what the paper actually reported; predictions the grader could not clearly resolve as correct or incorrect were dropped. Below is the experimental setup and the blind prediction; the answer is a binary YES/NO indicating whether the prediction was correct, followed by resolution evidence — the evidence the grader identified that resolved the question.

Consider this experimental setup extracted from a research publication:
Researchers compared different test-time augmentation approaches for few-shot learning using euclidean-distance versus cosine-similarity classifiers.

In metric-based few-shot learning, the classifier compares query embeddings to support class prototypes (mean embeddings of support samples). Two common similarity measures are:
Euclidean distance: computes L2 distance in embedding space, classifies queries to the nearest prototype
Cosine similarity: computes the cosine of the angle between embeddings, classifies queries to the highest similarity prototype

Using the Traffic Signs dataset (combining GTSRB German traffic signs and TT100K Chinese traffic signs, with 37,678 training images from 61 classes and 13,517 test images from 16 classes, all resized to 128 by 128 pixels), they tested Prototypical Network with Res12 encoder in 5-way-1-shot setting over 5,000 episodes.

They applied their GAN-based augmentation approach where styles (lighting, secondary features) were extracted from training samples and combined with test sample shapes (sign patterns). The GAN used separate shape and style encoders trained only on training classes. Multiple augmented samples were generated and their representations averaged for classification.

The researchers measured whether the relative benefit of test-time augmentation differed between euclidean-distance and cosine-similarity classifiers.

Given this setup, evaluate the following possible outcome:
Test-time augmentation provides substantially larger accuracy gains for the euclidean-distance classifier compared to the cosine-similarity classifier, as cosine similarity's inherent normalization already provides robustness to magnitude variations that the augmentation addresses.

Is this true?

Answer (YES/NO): NO